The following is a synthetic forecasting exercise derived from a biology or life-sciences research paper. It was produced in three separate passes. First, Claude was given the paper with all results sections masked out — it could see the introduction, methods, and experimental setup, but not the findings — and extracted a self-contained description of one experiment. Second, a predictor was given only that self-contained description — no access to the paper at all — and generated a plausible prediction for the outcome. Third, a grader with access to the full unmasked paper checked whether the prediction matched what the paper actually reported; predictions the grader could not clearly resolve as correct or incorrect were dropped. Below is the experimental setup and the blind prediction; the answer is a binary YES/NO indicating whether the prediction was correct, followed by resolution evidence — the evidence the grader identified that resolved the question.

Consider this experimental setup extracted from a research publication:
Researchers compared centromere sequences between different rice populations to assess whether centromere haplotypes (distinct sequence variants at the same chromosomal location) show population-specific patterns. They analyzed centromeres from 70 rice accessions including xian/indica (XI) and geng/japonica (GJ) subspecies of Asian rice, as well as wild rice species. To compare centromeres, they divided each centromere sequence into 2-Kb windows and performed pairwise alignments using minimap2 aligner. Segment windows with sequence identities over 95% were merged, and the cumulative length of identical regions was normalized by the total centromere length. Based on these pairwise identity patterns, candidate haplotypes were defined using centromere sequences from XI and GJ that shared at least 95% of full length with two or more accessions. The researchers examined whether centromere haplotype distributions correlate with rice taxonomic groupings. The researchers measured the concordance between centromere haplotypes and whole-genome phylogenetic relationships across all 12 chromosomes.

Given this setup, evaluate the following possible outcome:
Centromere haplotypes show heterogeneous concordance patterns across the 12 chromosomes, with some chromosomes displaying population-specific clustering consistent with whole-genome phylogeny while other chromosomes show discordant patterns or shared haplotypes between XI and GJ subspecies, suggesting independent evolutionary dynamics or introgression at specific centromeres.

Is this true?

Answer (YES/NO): YES